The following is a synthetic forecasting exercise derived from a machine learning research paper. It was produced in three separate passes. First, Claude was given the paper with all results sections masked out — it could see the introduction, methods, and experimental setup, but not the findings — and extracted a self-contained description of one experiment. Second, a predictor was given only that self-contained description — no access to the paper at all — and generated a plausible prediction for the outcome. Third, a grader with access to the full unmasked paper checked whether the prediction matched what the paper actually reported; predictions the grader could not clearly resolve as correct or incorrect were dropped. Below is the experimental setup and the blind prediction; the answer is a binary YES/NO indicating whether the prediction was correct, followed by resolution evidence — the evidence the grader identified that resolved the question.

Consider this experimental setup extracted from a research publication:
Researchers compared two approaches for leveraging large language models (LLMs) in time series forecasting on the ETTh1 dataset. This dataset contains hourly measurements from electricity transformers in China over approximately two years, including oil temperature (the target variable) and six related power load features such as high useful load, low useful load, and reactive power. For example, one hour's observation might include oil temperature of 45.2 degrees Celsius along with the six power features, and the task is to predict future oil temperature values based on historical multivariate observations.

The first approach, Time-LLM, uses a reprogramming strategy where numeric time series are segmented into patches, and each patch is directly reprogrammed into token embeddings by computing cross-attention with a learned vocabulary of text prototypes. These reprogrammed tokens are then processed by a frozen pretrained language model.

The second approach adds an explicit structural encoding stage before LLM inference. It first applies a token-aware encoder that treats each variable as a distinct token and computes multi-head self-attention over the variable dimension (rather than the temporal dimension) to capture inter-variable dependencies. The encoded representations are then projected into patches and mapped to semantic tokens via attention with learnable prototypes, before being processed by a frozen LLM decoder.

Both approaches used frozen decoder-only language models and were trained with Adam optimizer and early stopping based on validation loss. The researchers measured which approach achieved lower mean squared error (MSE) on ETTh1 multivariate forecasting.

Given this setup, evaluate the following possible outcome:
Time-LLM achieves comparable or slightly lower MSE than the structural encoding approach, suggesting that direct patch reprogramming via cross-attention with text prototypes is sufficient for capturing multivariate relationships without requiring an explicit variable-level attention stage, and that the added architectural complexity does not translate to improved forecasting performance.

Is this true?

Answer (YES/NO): YES